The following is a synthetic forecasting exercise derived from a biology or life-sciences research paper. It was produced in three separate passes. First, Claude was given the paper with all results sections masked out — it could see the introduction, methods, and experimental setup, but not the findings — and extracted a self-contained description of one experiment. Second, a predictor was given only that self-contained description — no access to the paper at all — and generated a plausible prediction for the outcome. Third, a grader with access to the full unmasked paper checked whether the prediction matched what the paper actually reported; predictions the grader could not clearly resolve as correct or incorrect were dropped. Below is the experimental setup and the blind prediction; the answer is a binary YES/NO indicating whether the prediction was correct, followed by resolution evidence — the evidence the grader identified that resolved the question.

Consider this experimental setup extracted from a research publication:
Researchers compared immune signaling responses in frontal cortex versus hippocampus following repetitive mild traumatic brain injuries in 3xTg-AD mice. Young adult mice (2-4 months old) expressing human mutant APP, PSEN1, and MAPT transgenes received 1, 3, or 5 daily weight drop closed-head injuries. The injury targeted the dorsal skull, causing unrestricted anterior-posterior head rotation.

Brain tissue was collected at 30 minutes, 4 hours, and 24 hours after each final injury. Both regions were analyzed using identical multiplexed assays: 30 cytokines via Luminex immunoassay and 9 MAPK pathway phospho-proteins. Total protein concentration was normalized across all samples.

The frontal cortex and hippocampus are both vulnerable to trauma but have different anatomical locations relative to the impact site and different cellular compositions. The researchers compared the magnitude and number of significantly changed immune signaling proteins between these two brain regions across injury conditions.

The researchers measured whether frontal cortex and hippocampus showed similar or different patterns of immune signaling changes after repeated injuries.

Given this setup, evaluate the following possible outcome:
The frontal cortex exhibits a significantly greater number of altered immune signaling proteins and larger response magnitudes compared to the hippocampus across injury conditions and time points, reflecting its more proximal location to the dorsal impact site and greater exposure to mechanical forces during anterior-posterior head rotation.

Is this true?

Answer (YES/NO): YES